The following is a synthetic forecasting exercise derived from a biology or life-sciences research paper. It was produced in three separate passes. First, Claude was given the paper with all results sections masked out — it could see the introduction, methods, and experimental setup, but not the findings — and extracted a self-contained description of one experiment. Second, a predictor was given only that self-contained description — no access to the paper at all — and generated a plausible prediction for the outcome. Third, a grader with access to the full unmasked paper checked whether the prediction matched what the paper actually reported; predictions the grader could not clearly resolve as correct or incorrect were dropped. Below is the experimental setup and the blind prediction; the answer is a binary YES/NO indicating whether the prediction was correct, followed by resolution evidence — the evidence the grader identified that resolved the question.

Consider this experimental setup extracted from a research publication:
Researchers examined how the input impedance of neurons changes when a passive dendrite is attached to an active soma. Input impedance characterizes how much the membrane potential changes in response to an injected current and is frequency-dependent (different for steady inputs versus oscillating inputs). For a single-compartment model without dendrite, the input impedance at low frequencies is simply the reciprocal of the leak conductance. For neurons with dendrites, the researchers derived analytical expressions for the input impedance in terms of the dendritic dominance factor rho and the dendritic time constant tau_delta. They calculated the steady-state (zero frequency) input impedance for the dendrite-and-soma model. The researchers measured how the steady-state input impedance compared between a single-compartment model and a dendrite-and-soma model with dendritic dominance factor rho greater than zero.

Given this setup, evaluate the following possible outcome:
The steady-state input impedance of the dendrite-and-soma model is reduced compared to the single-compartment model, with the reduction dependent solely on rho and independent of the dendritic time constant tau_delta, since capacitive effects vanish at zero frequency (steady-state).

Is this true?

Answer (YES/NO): YES